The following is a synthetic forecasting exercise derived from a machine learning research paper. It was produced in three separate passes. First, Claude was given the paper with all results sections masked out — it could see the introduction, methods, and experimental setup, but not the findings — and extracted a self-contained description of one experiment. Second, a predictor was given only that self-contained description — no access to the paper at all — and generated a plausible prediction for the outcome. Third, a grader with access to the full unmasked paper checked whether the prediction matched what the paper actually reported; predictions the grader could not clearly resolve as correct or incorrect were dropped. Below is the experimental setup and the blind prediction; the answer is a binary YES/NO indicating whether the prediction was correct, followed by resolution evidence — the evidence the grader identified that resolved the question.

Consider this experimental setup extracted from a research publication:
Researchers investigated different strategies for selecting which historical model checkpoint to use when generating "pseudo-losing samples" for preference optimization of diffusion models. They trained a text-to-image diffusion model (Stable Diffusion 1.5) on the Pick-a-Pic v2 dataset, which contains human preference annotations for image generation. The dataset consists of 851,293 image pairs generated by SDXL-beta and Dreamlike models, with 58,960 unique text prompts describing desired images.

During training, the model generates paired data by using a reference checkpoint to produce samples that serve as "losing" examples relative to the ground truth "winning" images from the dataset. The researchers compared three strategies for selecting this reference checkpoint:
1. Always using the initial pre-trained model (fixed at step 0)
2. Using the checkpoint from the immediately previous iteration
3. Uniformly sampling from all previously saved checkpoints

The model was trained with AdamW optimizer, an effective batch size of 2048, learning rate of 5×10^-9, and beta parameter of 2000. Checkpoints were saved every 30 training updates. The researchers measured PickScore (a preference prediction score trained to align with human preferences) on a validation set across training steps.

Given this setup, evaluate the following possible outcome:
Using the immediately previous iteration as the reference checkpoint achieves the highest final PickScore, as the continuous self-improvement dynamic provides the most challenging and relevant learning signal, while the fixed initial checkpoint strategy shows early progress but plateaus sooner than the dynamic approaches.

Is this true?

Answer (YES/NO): NO